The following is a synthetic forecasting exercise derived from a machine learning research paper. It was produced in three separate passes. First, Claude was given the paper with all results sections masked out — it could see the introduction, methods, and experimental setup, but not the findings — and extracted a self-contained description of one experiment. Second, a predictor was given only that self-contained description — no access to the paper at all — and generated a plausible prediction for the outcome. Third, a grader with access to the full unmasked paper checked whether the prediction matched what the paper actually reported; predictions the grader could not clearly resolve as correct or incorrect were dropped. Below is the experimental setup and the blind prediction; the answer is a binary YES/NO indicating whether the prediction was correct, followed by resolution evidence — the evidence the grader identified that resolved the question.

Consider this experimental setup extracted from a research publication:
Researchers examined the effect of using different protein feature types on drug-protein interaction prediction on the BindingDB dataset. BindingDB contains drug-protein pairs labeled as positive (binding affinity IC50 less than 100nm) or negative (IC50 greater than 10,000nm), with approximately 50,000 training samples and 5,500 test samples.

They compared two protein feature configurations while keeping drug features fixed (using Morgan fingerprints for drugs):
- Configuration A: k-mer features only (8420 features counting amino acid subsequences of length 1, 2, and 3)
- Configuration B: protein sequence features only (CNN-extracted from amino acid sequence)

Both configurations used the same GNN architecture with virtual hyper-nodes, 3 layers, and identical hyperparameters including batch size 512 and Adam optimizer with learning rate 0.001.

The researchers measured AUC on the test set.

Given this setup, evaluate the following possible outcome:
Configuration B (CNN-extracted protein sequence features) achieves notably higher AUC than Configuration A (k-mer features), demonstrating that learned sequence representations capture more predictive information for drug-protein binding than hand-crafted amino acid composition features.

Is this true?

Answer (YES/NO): NO